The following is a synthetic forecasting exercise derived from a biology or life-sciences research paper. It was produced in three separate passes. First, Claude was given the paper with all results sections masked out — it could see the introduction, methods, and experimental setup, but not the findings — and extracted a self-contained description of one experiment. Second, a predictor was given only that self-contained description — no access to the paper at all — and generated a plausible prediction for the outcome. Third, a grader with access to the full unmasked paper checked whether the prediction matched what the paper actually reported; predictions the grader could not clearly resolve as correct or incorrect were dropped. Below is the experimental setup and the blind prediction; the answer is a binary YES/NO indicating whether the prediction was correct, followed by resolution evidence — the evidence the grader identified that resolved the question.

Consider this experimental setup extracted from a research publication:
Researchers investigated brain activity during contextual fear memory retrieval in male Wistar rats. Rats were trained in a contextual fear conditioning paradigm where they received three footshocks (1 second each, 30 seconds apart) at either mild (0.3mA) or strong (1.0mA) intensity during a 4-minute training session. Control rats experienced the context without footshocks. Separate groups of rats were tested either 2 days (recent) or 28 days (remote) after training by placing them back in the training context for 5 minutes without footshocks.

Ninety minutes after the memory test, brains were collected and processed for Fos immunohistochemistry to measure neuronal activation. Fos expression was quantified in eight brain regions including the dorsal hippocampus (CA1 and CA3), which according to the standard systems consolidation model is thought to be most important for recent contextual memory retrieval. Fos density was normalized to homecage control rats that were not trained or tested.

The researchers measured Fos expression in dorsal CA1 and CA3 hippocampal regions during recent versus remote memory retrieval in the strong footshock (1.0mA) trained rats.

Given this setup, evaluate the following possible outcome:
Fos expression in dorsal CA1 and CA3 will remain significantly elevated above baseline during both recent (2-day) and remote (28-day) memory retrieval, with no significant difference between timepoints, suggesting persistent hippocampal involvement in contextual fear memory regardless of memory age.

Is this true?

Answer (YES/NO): NO